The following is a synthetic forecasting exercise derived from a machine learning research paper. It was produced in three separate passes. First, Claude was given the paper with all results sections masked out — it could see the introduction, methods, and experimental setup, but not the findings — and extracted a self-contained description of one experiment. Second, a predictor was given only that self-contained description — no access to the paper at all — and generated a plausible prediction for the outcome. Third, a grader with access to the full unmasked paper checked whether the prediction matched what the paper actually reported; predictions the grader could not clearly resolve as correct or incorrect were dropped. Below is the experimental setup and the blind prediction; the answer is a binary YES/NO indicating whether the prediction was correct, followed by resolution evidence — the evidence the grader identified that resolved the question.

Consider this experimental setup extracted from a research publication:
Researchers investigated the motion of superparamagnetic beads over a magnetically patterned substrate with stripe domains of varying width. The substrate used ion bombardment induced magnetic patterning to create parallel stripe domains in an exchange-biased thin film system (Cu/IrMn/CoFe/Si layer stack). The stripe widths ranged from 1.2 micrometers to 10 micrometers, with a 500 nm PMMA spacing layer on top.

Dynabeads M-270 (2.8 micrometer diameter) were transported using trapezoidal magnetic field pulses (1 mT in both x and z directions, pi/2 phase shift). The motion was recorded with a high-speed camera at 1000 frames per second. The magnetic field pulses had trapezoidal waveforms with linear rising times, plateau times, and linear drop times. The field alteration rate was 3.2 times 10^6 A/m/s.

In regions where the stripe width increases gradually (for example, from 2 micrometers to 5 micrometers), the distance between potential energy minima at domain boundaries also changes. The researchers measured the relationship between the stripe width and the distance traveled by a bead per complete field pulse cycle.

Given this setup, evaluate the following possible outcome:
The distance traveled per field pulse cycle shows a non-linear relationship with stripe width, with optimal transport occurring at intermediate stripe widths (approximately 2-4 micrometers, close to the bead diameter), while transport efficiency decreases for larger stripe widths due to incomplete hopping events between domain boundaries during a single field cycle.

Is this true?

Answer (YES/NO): NO